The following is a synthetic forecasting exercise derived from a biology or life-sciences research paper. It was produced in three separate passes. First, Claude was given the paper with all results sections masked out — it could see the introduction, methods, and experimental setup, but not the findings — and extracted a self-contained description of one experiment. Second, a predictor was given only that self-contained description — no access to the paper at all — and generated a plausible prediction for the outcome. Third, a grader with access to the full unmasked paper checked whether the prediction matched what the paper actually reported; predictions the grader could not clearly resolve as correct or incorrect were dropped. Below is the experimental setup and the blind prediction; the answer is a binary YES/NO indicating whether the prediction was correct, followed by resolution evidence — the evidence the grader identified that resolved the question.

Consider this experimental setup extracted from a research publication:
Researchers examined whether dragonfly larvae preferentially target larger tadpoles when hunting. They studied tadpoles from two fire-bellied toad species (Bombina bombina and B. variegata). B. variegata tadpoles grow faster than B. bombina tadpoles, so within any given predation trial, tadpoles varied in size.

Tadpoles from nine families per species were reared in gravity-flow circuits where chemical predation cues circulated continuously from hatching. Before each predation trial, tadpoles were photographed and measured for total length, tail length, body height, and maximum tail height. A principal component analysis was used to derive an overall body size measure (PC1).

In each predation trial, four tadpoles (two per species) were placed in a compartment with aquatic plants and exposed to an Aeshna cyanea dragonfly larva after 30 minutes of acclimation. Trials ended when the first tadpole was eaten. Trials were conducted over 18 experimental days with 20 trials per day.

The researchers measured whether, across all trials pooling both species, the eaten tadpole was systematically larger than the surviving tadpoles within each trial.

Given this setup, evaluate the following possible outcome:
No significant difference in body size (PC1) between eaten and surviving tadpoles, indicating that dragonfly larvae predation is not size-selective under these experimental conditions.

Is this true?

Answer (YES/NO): YES